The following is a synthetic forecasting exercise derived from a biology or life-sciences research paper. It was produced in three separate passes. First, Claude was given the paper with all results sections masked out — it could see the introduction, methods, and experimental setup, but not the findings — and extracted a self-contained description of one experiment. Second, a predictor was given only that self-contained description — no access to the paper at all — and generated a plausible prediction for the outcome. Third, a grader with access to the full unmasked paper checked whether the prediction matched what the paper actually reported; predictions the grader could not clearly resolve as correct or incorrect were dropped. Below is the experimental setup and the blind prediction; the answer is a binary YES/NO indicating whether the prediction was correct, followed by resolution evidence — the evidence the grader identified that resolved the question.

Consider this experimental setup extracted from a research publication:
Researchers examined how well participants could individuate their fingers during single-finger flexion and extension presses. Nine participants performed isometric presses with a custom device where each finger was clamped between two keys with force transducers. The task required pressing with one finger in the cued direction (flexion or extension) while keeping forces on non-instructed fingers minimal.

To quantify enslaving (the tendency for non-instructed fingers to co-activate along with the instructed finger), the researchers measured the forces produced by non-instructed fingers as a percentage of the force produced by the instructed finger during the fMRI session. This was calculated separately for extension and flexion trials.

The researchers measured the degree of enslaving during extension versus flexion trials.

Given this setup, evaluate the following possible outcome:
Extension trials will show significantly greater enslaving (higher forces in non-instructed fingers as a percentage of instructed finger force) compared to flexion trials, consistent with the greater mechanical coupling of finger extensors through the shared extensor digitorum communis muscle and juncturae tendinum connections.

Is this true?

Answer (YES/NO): NO